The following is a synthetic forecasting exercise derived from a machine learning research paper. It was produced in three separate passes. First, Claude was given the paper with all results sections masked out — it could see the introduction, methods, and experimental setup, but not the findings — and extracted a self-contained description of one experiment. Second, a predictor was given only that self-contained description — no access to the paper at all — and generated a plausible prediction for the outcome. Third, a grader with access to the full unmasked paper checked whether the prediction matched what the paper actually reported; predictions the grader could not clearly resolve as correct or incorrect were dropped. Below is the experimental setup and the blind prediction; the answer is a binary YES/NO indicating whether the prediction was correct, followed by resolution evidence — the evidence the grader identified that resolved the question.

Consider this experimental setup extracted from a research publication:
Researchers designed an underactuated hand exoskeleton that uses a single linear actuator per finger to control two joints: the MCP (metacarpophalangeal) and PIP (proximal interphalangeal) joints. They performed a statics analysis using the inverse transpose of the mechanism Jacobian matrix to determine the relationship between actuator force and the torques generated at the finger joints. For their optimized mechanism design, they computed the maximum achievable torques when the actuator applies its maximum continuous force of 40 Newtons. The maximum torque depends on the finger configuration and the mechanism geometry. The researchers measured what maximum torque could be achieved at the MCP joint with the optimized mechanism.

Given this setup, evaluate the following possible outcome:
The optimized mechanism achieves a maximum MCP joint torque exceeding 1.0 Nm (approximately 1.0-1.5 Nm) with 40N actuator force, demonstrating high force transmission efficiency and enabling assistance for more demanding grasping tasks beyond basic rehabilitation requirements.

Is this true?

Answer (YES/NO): YES